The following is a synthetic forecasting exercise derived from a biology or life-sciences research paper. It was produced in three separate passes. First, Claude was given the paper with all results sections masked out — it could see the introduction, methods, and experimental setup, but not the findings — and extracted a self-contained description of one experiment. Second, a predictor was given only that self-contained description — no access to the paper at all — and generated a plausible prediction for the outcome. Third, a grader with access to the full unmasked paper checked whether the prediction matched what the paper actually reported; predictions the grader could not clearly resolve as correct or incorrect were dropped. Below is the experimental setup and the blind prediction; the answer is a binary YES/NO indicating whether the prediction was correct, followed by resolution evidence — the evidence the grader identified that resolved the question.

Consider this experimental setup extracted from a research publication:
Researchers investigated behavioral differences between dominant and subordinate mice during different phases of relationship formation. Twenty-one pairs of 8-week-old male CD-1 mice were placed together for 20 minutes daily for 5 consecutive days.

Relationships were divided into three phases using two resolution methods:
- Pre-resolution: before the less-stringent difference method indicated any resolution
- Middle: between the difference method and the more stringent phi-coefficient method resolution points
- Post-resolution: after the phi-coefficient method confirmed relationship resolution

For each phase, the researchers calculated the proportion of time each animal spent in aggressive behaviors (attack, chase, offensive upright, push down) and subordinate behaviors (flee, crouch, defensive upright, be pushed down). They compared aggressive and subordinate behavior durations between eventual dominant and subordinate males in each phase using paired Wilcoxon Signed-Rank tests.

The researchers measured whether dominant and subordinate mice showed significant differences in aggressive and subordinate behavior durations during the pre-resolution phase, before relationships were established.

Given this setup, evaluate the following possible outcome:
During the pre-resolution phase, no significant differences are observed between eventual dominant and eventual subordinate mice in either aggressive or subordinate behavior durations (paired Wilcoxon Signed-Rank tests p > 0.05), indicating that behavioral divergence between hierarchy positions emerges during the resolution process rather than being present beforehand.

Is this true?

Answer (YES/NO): YES